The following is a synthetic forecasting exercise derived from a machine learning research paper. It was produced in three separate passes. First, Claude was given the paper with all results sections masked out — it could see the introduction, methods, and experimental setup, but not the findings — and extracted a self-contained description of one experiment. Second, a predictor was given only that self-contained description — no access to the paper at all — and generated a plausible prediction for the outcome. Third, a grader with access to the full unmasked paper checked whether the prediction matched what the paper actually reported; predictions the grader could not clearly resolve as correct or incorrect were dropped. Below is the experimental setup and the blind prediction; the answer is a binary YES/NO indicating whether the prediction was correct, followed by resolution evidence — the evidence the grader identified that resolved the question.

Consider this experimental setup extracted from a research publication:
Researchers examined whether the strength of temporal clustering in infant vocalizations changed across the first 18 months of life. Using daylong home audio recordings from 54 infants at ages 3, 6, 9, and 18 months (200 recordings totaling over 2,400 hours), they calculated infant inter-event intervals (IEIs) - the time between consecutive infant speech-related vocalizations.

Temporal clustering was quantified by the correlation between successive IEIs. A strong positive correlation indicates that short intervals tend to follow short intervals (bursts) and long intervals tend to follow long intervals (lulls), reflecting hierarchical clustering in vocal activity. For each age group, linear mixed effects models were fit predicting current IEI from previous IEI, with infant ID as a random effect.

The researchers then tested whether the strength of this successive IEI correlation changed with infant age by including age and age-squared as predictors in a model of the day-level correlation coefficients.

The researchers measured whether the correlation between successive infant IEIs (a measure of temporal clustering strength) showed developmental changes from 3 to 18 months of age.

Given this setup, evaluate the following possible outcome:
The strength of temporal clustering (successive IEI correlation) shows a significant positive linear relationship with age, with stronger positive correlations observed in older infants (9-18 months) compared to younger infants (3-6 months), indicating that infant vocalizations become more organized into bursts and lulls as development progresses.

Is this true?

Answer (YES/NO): NO